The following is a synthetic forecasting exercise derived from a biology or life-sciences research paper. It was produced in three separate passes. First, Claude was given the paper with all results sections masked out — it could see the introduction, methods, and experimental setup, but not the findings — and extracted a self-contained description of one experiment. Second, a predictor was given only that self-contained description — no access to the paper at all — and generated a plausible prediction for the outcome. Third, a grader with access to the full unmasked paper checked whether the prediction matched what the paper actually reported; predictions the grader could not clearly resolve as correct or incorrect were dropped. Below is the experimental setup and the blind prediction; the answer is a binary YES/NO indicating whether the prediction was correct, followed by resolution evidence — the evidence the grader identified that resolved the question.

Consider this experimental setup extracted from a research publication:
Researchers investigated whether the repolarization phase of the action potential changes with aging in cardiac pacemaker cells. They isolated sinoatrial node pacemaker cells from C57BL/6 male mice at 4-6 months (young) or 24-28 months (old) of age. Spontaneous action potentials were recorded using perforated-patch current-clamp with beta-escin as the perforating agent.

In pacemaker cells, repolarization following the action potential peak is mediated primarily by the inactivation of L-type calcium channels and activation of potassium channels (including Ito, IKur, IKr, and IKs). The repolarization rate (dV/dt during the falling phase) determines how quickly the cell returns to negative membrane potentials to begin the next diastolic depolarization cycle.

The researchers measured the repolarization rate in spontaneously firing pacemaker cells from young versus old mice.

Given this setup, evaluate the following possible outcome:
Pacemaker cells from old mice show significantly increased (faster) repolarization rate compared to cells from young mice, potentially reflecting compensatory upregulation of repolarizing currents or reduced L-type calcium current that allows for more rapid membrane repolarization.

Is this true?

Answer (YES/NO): NO